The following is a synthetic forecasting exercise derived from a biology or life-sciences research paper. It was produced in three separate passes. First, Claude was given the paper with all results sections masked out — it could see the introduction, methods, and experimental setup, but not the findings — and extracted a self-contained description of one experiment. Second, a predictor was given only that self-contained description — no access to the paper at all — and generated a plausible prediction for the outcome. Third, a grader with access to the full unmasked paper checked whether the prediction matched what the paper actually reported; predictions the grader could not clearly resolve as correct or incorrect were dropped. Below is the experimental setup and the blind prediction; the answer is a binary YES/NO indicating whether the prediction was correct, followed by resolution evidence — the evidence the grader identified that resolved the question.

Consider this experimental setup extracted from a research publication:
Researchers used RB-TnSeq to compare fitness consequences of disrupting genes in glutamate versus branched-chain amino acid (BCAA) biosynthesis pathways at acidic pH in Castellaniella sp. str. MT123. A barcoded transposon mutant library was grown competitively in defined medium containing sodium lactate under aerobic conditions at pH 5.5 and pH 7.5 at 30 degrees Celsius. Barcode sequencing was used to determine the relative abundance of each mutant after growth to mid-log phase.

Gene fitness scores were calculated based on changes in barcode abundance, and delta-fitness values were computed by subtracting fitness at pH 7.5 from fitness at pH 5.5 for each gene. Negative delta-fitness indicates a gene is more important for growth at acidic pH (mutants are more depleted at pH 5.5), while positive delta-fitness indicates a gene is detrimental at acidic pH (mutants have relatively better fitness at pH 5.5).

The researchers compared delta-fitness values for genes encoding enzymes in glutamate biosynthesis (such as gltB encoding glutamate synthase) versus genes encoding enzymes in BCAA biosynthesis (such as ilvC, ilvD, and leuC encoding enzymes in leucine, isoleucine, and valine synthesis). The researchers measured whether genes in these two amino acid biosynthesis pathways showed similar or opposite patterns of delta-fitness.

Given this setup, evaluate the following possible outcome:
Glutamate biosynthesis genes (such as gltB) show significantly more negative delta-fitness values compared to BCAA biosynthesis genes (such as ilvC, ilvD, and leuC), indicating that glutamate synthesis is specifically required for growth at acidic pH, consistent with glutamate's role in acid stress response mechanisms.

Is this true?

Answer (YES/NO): YES